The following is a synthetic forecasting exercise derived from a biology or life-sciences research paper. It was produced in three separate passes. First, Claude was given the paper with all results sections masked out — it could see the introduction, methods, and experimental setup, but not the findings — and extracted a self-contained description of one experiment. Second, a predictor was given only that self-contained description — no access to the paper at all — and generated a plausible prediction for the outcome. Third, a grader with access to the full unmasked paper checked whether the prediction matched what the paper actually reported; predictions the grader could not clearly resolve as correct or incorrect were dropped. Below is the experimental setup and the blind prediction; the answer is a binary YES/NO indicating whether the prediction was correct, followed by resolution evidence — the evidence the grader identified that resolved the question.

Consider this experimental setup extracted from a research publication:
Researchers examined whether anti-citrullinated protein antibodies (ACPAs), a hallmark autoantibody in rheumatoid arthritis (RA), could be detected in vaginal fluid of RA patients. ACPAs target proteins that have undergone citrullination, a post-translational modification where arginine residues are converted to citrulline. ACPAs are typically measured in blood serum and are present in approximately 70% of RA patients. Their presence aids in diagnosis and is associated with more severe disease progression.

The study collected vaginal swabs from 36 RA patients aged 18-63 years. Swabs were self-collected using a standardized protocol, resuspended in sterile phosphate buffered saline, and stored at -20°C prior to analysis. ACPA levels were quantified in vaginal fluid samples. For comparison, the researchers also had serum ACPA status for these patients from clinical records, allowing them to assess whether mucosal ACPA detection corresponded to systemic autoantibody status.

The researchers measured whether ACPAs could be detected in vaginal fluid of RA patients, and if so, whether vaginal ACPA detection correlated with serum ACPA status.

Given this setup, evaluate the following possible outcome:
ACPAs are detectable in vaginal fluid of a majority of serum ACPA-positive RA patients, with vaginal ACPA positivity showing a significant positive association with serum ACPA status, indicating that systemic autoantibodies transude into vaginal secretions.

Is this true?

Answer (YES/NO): NO